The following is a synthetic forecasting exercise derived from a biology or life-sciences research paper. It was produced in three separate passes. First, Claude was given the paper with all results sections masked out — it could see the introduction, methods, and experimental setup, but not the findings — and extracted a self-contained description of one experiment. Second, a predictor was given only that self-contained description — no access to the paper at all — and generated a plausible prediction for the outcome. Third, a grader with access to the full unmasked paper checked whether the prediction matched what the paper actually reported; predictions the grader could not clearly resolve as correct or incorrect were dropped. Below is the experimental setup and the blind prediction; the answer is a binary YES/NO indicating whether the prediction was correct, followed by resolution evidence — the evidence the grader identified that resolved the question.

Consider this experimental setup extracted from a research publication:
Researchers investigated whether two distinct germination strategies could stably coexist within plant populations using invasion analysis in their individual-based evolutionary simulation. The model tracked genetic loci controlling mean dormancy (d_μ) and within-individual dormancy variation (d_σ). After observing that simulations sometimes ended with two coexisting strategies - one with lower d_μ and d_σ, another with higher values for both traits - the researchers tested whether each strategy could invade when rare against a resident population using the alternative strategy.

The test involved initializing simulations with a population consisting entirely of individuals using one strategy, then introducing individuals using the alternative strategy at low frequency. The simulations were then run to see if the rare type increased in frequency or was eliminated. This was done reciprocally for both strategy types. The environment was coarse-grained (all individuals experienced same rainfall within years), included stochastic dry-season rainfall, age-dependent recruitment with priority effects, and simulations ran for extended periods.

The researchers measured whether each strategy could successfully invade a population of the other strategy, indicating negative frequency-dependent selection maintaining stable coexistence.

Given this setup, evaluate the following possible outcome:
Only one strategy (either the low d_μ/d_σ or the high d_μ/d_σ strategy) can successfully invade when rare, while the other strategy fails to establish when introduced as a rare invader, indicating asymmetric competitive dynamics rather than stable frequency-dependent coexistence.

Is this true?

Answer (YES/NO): NO